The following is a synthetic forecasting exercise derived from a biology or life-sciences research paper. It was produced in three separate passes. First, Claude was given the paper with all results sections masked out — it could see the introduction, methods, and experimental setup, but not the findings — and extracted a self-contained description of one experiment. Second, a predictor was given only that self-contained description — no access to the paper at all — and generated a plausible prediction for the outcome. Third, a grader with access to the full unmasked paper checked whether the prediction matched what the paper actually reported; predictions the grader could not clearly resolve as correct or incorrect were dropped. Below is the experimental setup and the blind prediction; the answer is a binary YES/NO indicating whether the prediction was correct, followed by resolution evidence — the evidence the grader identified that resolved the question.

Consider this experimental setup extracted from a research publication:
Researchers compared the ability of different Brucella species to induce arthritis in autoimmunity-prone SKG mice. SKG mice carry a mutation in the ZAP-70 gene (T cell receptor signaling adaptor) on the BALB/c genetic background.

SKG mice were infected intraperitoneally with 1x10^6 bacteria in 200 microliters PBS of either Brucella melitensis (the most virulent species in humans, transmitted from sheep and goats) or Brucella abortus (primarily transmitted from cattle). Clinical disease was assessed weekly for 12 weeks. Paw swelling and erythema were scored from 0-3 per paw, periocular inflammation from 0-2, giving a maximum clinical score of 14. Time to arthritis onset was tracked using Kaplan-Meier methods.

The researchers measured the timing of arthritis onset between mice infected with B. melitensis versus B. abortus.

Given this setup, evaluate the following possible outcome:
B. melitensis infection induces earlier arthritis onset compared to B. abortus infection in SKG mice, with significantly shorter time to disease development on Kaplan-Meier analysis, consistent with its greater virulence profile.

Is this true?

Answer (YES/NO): YES